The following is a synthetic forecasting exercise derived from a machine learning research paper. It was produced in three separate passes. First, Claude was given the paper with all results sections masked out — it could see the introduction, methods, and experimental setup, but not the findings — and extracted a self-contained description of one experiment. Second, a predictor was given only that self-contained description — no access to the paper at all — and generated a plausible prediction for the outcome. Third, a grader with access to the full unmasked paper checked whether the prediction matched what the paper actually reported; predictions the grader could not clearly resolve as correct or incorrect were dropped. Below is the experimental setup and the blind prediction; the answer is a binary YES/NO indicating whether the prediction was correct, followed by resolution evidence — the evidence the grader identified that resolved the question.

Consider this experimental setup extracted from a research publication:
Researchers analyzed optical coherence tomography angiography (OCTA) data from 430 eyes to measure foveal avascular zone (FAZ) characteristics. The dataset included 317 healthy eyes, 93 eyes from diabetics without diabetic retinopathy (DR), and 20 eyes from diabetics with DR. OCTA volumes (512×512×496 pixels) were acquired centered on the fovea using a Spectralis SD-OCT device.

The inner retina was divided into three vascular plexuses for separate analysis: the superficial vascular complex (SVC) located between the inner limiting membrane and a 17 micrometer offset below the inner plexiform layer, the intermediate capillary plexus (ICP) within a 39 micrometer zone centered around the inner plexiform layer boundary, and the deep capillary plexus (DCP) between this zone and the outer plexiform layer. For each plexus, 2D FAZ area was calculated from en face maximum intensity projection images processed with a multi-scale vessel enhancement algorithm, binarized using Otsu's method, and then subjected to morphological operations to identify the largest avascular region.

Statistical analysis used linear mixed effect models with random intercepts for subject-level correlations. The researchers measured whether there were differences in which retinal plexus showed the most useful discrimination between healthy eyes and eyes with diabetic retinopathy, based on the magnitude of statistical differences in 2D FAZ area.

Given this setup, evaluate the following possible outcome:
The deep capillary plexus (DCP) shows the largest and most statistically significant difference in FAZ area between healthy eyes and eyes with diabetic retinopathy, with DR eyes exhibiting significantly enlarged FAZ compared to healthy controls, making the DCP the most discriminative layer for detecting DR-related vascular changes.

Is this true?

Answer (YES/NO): NO